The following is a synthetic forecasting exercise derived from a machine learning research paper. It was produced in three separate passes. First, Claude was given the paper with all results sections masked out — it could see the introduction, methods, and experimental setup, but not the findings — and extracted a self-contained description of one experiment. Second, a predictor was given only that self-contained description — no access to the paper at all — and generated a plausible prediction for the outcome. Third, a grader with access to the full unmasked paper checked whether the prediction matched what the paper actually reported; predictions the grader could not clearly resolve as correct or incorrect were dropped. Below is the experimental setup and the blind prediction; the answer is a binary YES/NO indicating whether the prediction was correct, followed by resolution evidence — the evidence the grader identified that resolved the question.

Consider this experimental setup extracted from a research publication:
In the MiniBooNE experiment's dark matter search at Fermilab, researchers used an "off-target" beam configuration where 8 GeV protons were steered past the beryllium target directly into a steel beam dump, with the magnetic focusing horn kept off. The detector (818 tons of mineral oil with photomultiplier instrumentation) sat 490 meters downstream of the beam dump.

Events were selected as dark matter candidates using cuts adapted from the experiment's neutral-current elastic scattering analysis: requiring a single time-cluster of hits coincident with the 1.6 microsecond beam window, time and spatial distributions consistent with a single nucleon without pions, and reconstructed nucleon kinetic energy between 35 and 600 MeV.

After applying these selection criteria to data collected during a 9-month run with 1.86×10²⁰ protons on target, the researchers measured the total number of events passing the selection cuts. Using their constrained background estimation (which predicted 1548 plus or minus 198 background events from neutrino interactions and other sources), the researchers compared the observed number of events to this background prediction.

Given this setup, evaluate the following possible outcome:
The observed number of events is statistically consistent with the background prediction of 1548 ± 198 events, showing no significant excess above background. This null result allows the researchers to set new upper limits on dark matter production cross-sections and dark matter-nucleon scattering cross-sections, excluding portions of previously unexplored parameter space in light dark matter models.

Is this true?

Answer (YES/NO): YES